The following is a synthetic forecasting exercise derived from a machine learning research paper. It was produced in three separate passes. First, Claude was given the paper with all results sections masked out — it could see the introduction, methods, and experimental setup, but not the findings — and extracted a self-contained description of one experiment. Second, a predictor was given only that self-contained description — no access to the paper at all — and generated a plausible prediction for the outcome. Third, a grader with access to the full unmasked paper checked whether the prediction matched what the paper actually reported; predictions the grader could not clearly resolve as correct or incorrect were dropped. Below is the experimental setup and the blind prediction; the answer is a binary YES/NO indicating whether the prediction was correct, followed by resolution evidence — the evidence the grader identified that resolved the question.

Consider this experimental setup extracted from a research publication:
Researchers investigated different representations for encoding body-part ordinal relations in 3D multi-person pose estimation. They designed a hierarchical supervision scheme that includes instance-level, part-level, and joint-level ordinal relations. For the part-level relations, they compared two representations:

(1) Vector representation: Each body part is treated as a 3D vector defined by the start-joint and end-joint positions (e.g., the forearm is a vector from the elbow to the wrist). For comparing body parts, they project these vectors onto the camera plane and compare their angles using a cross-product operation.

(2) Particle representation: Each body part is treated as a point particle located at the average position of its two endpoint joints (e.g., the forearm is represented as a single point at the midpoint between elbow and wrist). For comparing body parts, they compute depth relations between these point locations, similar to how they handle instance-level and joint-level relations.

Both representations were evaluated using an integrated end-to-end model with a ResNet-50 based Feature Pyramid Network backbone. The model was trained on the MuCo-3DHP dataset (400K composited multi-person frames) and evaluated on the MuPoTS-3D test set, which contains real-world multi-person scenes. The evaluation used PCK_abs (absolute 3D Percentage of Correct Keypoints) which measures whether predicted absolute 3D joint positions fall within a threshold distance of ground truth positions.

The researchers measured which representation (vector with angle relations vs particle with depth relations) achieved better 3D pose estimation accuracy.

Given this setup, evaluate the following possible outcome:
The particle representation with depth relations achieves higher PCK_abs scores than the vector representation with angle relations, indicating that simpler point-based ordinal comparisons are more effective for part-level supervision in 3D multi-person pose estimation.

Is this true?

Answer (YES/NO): NO